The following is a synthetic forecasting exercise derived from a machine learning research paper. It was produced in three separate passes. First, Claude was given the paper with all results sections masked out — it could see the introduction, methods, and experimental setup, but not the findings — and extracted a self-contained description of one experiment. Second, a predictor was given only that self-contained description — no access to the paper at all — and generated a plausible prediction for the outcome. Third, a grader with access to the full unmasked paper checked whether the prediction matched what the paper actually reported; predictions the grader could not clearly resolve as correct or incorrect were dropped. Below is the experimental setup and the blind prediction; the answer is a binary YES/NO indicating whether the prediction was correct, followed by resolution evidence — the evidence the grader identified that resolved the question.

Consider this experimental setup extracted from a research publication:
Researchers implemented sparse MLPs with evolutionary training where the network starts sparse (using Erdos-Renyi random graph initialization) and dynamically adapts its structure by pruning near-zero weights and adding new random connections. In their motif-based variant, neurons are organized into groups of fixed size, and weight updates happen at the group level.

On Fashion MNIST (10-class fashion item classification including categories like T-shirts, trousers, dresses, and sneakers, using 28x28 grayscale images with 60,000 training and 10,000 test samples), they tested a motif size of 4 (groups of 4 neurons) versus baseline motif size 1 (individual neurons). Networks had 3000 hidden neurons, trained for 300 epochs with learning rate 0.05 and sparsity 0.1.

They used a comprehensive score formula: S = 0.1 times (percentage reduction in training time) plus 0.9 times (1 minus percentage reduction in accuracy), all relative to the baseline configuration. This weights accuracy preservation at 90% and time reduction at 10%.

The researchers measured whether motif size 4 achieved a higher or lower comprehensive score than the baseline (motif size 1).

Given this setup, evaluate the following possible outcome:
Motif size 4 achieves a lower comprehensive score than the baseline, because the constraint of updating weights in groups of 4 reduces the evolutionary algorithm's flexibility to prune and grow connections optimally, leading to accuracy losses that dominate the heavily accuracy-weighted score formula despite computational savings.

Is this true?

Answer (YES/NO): YES